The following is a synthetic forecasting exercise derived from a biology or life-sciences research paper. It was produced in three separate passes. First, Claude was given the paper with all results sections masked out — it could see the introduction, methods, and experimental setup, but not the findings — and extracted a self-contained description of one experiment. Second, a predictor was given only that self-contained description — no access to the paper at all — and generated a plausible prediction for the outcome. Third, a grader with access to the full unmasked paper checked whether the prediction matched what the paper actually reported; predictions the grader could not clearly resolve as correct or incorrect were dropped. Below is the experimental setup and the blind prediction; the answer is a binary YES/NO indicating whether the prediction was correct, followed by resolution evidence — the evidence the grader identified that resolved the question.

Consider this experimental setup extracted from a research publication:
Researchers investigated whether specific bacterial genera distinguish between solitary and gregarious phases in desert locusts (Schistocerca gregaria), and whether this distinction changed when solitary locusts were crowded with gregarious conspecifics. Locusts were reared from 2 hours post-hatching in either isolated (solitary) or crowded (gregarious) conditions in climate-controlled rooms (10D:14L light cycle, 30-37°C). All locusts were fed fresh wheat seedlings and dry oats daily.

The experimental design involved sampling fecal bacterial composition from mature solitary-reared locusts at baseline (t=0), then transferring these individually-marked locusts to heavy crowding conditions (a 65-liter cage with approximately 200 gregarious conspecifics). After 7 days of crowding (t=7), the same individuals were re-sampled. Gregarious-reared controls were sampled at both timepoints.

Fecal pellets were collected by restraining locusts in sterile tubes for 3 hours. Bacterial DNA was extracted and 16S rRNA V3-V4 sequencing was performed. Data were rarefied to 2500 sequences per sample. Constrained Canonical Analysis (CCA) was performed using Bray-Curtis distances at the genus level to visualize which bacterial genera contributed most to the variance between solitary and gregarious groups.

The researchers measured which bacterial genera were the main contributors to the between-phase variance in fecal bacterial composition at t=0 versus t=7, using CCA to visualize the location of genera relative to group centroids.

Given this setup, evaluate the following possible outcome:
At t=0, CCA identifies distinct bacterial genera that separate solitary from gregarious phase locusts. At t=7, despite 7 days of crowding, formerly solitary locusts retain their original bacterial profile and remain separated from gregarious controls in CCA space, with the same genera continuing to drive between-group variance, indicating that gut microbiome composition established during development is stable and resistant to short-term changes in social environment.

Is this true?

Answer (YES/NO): NO